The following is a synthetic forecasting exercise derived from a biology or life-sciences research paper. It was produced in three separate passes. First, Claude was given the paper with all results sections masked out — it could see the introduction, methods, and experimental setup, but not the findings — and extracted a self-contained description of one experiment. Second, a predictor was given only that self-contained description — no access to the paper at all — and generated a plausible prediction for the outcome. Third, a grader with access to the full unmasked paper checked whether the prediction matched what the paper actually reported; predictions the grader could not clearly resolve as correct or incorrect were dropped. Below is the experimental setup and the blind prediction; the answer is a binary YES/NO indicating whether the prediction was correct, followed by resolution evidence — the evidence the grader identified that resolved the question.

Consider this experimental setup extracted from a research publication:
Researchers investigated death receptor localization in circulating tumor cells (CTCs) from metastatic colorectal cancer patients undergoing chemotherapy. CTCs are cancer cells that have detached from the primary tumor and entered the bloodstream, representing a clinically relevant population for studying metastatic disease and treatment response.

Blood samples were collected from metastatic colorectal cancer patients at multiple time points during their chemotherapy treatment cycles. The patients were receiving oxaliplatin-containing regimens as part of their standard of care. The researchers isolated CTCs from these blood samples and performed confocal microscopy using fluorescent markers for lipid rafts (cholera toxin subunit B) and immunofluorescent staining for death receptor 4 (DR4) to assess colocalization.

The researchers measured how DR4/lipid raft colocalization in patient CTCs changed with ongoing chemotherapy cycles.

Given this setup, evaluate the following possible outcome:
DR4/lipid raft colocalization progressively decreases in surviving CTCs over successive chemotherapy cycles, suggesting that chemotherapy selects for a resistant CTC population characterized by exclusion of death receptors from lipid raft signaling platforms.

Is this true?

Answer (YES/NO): NO